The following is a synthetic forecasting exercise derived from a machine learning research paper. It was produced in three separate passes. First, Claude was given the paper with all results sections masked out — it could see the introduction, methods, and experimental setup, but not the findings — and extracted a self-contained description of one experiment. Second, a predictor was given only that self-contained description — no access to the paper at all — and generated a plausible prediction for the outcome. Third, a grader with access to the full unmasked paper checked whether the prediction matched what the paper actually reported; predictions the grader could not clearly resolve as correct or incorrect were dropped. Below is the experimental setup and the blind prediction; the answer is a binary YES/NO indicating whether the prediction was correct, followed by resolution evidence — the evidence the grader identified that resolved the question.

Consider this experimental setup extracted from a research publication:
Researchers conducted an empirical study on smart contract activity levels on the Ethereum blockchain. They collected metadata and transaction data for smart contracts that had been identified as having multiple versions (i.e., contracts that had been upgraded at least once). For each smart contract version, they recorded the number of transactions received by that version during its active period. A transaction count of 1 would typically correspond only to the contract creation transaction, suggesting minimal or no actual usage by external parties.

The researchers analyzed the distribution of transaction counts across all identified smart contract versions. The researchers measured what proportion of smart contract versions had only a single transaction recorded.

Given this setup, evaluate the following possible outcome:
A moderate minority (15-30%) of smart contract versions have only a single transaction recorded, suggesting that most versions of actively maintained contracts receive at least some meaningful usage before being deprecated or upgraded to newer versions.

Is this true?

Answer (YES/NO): NO